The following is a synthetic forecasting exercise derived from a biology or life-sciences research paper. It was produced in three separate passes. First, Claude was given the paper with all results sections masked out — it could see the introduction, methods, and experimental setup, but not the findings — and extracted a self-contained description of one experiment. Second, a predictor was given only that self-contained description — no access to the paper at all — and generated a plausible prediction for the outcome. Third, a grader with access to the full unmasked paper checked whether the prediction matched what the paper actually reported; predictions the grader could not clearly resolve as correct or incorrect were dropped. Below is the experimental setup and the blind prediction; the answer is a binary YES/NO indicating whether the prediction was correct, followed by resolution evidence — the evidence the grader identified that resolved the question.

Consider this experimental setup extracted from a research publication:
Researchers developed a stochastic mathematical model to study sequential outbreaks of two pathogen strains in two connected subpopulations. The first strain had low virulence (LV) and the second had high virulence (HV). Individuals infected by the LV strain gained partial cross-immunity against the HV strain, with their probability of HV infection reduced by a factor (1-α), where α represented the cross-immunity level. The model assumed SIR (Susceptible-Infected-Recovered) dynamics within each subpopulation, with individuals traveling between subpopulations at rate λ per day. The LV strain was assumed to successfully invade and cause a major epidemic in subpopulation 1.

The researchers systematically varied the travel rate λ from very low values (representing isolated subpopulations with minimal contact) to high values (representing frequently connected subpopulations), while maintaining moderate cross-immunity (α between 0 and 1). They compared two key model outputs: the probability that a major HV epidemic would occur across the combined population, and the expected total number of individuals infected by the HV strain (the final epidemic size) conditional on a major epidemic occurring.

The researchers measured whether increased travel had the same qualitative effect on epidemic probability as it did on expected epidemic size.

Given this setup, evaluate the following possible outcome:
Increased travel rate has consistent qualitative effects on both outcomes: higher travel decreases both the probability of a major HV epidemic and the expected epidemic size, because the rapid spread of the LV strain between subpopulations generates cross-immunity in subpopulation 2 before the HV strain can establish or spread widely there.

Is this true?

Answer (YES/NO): NO